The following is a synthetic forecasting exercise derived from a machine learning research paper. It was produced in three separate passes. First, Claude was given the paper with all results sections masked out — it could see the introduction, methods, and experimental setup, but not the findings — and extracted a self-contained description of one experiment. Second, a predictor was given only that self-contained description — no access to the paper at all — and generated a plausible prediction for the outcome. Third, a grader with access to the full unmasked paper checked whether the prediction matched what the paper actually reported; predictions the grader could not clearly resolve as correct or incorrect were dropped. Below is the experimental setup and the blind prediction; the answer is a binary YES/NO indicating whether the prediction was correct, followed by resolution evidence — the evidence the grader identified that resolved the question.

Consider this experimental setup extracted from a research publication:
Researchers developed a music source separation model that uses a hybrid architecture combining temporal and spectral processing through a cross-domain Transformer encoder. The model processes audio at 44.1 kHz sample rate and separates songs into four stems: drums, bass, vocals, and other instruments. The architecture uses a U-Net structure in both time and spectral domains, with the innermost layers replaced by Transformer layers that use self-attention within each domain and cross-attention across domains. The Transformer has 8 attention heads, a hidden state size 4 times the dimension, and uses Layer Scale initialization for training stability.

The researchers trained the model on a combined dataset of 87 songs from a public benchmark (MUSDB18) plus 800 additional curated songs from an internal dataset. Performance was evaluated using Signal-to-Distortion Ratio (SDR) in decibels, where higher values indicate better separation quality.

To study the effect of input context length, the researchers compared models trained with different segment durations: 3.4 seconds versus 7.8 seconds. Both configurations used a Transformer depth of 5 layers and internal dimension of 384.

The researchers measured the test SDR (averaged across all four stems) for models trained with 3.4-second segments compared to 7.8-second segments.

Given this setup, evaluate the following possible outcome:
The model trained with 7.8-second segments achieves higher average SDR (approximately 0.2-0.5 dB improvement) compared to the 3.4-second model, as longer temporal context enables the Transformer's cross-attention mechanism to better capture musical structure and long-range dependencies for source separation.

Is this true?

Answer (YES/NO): NO